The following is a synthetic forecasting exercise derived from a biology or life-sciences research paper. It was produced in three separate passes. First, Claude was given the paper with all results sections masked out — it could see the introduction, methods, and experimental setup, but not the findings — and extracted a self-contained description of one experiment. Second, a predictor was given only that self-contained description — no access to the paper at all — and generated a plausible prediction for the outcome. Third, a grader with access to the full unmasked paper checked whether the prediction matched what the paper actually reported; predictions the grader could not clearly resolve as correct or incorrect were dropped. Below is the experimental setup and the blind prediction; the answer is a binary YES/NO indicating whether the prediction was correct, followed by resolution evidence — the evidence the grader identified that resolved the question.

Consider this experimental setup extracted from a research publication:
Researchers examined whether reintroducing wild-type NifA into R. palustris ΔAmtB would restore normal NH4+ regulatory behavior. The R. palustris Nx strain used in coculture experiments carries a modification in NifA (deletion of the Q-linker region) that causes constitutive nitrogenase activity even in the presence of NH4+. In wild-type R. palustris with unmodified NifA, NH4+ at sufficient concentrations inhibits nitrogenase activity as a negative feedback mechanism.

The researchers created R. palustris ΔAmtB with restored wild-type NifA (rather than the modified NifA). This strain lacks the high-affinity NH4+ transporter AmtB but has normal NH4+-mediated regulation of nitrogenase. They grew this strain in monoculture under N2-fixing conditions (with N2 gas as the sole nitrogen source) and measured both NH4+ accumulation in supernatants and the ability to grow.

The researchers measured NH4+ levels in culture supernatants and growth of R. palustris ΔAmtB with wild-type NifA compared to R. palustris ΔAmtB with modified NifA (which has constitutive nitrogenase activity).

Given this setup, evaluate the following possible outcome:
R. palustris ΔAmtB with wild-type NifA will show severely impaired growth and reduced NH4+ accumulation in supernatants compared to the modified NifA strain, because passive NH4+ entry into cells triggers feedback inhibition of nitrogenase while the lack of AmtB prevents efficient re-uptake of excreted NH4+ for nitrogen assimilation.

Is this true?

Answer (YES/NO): NO